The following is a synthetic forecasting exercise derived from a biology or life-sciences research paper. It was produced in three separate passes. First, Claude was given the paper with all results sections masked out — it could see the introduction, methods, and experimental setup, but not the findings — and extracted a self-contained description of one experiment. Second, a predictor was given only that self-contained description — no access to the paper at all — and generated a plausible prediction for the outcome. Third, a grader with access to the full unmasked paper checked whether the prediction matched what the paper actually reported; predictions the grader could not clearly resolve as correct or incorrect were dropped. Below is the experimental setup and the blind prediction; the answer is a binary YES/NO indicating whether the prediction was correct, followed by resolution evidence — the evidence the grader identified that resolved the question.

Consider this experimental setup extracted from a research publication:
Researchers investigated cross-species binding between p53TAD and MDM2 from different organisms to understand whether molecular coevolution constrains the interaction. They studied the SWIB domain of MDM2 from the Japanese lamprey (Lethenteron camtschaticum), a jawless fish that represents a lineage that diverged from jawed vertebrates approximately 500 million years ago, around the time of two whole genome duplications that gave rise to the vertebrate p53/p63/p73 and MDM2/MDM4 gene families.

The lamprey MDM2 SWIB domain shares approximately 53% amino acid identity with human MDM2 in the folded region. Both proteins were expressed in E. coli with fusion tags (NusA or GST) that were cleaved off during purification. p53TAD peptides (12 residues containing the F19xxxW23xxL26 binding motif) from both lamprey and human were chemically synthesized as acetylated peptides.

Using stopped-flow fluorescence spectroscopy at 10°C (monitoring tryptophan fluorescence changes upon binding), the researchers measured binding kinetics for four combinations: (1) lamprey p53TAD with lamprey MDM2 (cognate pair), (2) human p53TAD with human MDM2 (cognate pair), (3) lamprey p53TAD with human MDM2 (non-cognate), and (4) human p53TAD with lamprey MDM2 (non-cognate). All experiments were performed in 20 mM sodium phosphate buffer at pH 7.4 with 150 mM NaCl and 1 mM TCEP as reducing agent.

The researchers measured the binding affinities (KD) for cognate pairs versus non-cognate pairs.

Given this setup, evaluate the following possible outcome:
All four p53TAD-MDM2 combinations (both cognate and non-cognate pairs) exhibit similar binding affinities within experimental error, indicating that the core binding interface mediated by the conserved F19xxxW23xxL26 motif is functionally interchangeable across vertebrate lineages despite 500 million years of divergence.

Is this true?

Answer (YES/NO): NO